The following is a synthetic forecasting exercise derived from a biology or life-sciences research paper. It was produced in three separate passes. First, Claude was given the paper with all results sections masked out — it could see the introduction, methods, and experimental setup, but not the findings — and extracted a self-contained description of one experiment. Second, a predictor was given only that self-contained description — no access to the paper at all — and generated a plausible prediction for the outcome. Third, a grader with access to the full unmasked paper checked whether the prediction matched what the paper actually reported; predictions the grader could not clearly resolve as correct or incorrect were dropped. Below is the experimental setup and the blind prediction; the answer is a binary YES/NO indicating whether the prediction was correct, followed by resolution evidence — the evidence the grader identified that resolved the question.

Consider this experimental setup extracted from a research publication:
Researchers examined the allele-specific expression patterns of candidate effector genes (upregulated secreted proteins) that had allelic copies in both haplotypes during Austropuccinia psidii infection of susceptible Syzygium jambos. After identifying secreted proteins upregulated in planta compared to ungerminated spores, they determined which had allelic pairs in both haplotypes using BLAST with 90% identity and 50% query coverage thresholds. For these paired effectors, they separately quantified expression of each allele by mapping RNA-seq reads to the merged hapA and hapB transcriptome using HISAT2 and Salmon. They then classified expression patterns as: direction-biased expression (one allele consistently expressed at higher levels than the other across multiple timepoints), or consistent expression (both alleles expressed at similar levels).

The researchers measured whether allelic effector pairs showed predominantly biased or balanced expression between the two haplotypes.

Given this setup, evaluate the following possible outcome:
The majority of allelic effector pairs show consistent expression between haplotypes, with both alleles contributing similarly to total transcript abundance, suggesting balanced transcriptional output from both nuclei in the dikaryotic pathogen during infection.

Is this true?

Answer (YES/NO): NO